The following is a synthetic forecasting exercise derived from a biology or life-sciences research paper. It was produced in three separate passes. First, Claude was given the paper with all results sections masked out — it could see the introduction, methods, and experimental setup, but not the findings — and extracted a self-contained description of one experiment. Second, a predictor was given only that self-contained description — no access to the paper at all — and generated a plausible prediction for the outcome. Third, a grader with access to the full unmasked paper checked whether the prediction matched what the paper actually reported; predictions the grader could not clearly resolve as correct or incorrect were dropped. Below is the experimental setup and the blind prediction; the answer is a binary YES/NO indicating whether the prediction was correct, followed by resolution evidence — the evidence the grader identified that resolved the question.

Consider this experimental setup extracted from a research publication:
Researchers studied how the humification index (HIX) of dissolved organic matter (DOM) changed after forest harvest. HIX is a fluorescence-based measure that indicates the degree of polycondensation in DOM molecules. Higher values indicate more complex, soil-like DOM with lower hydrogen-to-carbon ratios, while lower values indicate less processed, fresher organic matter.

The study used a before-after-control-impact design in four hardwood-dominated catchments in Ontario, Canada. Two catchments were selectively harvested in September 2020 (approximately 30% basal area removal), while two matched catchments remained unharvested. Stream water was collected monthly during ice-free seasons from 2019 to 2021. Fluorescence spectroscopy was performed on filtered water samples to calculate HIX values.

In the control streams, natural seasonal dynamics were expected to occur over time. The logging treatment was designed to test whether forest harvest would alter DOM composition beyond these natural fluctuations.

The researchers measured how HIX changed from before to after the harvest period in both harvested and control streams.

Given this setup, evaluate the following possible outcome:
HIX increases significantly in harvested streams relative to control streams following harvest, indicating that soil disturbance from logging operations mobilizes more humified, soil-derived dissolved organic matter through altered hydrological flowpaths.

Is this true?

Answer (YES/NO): YES